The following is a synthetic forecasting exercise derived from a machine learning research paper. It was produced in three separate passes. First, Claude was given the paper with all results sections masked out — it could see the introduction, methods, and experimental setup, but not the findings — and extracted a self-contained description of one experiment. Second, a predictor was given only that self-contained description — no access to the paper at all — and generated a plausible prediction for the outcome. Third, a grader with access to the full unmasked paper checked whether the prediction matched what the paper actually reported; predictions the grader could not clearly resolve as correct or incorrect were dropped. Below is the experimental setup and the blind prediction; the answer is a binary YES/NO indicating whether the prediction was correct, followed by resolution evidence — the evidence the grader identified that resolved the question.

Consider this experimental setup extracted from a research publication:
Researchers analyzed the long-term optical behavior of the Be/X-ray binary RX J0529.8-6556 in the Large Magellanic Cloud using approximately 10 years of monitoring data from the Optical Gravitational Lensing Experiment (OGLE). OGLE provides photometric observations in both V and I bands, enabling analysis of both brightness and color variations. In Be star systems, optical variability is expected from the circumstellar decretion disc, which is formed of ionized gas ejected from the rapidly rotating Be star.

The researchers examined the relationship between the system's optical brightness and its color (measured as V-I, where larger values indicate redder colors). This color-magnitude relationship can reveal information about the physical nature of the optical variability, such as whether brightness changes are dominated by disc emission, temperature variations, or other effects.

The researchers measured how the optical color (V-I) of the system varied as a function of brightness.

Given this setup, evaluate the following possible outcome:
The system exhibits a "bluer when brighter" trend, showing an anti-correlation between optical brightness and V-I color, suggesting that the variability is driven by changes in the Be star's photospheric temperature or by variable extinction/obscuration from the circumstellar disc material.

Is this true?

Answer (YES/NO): NO